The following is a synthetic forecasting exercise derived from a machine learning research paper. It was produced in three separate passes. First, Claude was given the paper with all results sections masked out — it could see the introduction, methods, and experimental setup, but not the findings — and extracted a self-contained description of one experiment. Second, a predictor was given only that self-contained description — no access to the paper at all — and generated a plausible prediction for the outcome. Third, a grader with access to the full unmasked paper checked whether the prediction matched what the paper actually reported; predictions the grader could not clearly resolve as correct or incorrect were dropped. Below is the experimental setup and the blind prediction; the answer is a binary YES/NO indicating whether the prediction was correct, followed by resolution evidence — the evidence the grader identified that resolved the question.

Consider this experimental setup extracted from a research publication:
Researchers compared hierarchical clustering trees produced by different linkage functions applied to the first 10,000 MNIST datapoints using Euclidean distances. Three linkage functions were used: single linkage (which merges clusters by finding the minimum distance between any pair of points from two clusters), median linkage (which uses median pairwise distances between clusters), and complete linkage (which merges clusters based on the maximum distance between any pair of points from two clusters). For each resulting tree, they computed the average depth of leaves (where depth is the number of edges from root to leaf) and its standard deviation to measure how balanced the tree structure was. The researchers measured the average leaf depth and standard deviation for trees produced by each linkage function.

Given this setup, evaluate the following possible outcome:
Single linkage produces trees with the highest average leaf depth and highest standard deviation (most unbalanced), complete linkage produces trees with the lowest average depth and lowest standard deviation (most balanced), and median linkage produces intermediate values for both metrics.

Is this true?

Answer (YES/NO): YES